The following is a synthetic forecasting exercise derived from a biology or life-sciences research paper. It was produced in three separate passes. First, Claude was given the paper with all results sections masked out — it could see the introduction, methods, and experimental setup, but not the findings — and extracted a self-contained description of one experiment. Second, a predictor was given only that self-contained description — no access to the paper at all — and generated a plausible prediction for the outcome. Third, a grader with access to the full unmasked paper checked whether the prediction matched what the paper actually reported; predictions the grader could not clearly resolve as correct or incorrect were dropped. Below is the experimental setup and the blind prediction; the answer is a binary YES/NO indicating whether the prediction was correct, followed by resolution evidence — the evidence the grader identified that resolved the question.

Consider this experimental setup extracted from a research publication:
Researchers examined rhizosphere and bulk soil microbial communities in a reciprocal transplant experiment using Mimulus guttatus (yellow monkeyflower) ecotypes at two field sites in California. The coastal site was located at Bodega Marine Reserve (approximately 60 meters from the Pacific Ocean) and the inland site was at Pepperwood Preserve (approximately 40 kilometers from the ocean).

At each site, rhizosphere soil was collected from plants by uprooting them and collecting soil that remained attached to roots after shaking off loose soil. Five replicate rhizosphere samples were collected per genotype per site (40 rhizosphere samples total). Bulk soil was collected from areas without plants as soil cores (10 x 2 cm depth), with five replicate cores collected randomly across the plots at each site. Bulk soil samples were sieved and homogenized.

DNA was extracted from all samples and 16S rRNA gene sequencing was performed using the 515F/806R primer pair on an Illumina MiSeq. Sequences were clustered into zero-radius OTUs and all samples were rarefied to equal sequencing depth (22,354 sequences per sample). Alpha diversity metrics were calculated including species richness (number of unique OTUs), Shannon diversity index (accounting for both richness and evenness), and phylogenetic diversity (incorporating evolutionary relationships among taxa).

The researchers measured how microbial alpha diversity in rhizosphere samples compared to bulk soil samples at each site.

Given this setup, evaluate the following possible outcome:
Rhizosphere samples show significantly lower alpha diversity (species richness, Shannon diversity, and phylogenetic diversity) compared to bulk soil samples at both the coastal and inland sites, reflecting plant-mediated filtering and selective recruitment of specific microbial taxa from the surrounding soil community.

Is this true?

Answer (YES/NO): NO